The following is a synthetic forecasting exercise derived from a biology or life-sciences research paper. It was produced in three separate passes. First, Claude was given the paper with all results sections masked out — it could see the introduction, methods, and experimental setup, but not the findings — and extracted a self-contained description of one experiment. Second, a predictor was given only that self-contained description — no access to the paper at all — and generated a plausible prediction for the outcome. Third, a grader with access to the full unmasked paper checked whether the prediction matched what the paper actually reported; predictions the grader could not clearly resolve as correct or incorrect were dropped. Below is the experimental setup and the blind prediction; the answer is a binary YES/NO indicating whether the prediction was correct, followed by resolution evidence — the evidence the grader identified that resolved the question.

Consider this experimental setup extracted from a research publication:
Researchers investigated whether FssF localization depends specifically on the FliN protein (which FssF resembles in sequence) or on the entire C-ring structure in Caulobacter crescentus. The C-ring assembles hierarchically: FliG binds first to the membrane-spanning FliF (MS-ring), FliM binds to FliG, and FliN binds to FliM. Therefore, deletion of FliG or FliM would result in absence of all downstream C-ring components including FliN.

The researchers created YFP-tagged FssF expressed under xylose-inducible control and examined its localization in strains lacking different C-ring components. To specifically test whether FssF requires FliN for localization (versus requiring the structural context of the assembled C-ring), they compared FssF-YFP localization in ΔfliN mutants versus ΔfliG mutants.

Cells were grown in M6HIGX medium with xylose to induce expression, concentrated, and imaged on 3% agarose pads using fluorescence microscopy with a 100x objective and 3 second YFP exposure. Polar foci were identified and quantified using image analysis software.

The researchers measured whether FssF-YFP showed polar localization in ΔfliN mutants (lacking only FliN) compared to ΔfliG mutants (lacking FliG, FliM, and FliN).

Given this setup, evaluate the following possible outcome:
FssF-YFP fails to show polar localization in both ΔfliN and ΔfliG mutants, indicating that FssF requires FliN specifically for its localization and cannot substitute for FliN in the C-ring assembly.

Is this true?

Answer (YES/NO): NO